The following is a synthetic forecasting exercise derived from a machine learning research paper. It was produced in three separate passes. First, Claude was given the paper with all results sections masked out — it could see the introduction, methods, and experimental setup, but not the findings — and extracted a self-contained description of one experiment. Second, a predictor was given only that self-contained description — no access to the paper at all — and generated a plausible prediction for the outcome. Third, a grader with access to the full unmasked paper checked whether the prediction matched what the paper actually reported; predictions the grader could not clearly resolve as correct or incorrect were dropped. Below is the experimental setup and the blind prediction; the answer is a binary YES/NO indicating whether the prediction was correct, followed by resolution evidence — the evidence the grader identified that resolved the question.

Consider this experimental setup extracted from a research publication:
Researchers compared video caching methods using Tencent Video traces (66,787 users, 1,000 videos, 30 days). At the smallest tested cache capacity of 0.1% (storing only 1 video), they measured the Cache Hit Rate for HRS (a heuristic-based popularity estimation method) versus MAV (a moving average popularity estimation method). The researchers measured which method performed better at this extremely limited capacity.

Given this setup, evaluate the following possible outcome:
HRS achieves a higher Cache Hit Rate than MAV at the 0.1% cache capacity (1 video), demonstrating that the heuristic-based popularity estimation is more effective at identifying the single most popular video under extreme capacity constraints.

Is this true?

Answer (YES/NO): YES